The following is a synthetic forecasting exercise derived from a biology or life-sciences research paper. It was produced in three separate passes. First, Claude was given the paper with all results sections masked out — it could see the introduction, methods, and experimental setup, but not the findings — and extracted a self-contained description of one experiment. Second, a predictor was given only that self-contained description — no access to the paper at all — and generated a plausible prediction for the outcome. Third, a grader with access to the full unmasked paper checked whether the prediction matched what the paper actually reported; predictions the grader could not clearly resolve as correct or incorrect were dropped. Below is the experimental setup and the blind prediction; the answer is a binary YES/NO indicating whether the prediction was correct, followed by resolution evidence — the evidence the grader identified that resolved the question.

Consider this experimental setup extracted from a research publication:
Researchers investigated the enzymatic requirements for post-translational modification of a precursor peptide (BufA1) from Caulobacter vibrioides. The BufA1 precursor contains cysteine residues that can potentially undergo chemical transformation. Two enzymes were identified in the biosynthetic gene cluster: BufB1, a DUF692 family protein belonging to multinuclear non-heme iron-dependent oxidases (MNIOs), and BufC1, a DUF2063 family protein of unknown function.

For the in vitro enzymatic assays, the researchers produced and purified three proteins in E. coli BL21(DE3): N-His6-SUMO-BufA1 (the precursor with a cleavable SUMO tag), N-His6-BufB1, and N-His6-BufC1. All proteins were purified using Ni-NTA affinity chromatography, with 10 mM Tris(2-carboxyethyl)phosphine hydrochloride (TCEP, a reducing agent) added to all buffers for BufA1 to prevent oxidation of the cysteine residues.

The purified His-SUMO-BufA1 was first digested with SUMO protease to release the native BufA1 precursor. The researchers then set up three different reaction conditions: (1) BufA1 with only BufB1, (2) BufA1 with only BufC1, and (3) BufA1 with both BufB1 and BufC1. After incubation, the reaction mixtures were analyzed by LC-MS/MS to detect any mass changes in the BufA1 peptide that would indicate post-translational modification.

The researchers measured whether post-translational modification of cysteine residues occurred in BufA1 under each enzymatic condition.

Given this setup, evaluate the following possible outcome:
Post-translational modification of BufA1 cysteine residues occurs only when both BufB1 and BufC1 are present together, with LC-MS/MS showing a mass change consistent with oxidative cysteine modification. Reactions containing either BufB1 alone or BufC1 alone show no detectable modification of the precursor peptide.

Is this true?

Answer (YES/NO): YES